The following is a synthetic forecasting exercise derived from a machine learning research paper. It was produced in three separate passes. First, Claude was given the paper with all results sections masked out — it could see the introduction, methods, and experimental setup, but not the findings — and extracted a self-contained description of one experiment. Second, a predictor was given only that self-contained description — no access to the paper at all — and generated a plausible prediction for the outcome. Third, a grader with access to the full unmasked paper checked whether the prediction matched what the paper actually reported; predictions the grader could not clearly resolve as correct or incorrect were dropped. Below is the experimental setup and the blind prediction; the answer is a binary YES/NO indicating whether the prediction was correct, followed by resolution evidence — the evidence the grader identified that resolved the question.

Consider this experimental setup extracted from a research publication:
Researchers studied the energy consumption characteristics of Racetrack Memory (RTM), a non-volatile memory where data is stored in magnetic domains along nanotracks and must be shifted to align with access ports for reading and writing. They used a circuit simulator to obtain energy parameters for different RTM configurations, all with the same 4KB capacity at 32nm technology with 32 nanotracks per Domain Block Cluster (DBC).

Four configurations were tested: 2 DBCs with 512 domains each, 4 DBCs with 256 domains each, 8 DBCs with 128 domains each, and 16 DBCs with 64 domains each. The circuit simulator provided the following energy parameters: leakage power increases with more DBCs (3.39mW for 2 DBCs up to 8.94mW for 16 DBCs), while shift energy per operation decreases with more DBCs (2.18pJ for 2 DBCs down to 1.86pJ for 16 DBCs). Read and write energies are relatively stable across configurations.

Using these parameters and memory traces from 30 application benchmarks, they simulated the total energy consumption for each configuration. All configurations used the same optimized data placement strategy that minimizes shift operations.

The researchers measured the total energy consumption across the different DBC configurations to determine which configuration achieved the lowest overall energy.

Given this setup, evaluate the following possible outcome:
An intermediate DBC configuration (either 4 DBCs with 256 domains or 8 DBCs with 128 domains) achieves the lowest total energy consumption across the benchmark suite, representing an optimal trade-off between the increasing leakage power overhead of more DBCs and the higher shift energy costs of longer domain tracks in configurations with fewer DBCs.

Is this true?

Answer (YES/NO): YES